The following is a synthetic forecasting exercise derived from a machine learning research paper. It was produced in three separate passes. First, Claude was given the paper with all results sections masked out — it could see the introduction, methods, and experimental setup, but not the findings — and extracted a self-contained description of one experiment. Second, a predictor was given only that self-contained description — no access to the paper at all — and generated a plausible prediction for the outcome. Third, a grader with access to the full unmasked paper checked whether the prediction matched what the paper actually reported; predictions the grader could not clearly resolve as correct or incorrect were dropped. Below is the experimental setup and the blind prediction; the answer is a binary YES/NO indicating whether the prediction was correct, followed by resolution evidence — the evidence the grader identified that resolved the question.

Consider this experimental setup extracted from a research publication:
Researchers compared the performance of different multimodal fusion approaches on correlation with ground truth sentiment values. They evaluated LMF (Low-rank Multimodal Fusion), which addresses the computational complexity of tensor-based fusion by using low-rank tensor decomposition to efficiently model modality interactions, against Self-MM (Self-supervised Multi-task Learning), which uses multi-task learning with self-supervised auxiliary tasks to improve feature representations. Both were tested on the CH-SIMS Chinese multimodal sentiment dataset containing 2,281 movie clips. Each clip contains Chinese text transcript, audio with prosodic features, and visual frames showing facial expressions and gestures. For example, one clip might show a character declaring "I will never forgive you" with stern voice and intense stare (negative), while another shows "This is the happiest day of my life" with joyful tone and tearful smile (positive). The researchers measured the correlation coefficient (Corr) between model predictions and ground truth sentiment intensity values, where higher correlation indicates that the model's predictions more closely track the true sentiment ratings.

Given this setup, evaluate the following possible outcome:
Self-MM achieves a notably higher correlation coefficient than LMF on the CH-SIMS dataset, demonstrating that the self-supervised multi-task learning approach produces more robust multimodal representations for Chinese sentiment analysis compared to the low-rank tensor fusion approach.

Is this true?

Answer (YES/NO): NO